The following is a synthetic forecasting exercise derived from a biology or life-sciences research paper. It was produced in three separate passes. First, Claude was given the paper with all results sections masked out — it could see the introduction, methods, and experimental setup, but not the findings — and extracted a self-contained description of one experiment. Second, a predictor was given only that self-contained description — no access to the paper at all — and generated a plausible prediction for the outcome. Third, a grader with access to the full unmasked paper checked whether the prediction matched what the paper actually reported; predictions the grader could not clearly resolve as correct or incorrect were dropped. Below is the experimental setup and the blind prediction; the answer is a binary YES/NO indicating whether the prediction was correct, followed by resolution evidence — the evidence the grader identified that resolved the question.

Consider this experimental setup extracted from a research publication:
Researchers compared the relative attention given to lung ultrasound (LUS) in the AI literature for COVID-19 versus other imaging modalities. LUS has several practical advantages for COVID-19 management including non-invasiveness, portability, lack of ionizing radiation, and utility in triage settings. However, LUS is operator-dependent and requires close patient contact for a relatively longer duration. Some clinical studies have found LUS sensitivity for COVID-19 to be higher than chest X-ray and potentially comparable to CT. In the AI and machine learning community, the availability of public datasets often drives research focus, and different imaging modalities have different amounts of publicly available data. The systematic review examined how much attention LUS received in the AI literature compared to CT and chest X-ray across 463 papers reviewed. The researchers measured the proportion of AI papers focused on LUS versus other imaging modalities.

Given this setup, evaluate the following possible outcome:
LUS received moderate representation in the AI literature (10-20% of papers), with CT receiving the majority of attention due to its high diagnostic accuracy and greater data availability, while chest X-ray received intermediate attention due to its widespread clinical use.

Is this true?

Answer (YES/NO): NO